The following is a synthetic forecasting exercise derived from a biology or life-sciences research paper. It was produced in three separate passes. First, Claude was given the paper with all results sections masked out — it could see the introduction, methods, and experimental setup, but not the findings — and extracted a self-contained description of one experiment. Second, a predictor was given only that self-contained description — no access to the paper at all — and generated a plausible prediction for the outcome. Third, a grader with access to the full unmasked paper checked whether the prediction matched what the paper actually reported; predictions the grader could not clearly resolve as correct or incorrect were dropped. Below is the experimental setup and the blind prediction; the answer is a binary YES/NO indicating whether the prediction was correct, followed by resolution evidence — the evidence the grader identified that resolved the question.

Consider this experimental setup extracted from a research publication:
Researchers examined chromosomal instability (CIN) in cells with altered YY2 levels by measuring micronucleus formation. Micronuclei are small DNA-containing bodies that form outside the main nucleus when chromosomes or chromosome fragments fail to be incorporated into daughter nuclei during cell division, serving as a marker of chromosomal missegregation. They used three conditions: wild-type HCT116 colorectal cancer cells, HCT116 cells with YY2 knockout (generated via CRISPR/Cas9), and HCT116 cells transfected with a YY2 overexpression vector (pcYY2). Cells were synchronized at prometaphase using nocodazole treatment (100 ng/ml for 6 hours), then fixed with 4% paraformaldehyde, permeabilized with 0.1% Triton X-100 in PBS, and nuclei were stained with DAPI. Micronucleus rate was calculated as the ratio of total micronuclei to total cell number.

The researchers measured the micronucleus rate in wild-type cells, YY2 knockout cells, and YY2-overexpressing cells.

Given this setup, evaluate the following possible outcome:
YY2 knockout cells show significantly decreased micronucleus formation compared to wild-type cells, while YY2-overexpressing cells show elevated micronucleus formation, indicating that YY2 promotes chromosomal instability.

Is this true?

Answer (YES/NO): NO